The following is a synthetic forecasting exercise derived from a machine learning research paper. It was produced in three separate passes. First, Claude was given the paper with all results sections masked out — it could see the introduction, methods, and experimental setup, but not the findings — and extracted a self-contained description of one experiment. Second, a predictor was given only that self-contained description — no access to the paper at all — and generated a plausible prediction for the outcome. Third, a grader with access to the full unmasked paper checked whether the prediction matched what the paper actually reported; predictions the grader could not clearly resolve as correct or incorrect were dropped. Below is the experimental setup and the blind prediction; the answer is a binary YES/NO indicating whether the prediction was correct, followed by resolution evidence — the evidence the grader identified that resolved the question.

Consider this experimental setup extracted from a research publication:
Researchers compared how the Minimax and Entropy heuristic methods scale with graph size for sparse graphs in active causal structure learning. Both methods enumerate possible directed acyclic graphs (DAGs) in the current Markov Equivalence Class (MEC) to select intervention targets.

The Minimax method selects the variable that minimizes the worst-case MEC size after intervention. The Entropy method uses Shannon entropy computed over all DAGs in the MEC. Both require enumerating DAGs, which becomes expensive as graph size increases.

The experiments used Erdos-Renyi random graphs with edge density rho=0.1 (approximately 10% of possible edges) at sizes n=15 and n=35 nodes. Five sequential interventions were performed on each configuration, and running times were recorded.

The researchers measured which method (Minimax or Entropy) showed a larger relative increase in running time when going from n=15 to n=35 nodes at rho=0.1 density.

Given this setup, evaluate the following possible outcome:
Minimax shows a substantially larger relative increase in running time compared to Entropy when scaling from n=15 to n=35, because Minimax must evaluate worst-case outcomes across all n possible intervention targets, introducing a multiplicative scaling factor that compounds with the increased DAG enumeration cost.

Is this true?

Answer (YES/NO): NO